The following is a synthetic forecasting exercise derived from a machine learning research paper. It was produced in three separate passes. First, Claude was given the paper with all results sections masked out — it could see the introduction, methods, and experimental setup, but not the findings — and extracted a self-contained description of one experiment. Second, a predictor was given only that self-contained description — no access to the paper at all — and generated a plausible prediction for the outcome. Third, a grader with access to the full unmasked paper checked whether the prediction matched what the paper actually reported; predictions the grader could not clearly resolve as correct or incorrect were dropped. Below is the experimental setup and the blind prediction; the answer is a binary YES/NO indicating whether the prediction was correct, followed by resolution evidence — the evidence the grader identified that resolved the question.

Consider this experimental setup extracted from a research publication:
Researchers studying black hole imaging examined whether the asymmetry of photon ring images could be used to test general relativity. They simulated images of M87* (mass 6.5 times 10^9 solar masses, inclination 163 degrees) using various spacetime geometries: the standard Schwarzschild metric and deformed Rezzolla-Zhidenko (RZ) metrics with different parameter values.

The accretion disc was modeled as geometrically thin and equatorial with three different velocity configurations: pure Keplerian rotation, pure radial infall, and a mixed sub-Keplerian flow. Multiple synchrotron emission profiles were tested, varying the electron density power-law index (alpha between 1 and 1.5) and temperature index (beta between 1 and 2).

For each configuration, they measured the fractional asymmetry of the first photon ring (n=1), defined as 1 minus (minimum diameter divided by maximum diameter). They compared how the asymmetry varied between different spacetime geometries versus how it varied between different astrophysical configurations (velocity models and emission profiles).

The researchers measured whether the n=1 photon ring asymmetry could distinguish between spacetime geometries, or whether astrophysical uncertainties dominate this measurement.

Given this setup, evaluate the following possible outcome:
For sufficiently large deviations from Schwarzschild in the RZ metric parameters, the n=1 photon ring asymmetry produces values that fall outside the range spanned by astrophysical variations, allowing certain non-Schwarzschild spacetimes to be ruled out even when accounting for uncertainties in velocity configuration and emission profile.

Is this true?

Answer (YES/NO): NO